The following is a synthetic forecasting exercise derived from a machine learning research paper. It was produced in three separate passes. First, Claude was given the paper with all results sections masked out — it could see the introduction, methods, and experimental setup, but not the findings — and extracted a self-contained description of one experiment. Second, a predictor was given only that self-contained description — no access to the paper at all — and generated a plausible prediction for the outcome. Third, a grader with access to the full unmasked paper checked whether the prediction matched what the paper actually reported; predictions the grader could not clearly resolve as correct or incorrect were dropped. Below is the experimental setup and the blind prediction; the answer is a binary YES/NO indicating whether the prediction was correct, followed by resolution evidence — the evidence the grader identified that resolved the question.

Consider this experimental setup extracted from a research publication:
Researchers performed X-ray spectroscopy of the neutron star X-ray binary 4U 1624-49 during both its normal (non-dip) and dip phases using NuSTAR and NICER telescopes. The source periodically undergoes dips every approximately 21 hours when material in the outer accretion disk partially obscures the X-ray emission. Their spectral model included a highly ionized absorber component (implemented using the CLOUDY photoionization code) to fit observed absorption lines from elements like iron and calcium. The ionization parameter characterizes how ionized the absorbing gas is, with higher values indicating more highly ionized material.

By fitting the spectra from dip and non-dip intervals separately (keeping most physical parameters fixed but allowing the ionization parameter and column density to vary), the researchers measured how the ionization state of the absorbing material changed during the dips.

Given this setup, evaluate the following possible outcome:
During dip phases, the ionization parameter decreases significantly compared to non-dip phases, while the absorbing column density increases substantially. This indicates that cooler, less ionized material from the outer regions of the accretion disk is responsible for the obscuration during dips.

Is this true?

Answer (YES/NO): YES